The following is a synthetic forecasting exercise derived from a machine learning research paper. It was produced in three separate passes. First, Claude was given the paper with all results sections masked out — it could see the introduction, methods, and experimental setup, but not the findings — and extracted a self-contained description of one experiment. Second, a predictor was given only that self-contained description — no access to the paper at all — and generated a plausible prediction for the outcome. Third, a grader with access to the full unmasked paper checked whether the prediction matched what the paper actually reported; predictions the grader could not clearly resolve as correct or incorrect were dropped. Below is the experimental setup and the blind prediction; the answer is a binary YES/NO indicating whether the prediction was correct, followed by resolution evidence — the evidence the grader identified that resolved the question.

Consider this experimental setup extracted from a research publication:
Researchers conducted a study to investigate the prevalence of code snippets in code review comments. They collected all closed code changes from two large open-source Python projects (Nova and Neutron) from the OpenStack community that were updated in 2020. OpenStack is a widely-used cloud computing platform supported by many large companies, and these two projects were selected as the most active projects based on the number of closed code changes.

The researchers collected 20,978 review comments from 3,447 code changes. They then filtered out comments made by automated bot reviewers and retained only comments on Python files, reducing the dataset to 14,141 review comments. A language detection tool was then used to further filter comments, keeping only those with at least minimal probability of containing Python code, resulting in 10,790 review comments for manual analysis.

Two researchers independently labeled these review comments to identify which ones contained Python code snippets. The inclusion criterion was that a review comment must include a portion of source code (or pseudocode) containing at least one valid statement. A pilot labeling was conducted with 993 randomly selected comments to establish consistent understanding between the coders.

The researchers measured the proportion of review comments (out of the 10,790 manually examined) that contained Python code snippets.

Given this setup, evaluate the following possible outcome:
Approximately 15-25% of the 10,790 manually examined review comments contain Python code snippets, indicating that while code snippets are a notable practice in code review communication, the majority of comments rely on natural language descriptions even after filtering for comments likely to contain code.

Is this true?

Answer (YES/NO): NO